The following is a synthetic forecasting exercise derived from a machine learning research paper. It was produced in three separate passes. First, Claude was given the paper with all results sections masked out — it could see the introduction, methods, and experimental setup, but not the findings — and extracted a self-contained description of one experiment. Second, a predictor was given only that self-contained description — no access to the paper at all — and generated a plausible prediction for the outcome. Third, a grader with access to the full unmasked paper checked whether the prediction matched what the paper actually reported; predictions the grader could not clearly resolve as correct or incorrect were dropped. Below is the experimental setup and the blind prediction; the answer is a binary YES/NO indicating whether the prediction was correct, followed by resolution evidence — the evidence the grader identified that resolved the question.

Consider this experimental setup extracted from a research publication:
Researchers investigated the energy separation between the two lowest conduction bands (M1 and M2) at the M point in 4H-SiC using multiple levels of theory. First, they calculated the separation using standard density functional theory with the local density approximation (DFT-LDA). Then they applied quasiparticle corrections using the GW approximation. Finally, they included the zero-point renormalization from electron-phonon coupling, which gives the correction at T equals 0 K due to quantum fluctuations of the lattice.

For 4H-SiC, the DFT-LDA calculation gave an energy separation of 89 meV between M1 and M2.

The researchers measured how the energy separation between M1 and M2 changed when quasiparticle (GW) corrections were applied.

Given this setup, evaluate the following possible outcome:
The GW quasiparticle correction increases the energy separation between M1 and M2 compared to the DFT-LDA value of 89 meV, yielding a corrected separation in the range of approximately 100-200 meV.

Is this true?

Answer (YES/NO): NO